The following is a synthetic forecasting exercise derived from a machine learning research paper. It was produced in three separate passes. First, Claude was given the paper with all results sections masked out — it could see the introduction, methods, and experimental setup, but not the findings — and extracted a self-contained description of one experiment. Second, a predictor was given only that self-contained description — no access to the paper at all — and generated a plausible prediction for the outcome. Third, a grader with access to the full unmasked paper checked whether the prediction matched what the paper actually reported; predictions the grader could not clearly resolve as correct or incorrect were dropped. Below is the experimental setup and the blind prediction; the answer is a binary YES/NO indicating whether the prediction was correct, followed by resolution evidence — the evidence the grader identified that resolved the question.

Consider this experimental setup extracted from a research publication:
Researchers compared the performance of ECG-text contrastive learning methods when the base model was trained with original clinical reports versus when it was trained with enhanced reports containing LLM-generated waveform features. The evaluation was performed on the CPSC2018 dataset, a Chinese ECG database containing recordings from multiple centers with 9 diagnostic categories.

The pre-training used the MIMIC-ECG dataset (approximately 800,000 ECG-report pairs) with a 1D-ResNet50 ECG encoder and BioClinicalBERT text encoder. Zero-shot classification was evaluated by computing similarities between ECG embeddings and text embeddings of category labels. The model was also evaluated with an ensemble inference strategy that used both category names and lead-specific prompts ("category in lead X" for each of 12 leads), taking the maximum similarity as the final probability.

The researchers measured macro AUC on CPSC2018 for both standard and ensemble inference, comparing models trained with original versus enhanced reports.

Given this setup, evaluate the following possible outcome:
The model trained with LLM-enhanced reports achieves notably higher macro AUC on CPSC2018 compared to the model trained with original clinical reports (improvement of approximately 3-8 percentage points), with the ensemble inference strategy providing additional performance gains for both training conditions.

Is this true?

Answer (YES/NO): NO